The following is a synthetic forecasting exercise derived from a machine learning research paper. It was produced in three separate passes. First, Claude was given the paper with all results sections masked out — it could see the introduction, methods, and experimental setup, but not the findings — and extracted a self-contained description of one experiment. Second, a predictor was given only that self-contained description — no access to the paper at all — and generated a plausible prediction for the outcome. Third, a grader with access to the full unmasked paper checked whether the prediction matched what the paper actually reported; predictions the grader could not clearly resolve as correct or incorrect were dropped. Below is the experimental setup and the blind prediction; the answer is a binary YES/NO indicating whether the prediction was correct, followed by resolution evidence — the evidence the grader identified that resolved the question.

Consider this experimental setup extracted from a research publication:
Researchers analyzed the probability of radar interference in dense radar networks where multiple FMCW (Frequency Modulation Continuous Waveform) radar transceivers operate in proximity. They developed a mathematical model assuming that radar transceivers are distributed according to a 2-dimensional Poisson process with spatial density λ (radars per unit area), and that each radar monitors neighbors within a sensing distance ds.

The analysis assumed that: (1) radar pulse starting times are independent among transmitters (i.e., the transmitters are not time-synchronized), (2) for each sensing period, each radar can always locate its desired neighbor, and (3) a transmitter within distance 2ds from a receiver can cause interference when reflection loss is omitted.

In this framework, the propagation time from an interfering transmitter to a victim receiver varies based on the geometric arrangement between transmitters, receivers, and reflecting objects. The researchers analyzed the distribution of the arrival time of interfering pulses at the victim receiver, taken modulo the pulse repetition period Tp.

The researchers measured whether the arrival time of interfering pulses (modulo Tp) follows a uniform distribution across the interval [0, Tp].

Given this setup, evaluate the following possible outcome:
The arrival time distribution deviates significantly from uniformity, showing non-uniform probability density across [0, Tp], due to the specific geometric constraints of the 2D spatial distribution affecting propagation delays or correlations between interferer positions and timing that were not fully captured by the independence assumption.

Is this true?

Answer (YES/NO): NO